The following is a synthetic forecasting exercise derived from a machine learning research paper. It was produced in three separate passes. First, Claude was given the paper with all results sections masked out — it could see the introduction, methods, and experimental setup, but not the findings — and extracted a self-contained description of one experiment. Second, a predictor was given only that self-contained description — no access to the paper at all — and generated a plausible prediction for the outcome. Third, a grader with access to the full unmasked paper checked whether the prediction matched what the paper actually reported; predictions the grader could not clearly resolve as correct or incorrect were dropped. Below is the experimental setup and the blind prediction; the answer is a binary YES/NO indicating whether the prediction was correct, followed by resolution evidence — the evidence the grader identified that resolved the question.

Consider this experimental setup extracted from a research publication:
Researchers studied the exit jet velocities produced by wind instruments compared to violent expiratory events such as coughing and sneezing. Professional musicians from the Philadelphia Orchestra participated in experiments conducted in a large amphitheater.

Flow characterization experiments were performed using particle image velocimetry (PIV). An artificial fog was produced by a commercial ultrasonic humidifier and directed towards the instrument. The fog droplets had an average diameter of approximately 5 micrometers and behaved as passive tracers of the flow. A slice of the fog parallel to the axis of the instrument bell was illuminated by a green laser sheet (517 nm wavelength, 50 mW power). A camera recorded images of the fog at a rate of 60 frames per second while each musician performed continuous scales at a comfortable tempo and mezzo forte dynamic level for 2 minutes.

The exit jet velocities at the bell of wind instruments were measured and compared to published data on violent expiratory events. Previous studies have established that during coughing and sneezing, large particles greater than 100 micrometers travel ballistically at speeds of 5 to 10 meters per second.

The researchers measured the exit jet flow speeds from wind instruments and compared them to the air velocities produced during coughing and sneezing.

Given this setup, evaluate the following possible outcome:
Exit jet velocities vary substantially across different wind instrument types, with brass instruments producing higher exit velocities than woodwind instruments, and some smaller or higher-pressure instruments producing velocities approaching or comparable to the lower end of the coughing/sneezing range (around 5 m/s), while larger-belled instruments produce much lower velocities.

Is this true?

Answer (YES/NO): NO